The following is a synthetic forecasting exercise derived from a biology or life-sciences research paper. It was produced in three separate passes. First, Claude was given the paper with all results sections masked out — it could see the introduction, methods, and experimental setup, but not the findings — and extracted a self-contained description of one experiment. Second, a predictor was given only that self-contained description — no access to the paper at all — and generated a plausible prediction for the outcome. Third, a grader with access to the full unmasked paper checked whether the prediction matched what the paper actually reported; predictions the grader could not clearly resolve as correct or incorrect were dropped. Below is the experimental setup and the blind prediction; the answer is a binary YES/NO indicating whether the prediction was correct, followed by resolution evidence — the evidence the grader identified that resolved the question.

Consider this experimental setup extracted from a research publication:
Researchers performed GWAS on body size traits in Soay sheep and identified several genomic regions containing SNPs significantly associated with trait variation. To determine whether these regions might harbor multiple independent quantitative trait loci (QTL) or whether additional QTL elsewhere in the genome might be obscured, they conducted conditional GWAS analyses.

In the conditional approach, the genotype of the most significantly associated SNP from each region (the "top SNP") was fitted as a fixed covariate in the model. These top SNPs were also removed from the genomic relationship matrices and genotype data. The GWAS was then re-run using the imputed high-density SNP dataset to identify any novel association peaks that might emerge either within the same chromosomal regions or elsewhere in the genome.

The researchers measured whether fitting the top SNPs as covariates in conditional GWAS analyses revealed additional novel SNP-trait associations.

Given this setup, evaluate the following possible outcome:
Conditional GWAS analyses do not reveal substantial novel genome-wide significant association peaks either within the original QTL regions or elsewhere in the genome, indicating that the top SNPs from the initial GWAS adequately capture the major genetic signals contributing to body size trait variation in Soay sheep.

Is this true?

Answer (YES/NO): NO